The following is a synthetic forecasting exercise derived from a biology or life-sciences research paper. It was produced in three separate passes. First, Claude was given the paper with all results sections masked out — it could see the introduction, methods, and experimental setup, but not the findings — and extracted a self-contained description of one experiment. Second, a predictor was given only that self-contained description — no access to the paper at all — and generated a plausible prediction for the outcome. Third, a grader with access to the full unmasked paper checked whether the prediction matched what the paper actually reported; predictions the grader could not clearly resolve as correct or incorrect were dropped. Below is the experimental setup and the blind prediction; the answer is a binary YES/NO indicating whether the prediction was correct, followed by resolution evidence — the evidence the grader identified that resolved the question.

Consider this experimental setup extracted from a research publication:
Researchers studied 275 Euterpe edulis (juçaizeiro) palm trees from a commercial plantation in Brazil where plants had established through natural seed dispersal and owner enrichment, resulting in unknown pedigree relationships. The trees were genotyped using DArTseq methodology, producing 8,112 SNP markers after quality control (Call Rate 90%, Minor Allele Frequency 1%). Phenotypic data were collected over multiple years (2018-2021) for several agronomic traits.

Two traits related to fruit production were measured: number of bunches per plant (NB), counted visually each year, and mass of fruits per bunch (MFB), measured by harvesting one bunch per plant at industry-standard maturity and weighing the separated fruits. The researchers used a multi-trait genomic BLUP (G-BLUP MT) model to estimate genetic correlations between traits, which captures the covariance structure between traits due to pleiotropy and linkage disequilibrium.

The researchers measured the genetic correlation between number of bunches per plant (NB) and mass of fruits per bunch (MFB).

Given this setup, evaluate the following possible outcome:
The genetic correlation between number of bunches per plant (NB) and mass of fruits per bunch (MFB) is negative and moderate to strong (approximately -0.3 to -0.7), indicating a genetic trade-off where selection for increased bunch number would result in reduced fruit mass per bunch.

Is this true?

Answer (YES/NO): YES